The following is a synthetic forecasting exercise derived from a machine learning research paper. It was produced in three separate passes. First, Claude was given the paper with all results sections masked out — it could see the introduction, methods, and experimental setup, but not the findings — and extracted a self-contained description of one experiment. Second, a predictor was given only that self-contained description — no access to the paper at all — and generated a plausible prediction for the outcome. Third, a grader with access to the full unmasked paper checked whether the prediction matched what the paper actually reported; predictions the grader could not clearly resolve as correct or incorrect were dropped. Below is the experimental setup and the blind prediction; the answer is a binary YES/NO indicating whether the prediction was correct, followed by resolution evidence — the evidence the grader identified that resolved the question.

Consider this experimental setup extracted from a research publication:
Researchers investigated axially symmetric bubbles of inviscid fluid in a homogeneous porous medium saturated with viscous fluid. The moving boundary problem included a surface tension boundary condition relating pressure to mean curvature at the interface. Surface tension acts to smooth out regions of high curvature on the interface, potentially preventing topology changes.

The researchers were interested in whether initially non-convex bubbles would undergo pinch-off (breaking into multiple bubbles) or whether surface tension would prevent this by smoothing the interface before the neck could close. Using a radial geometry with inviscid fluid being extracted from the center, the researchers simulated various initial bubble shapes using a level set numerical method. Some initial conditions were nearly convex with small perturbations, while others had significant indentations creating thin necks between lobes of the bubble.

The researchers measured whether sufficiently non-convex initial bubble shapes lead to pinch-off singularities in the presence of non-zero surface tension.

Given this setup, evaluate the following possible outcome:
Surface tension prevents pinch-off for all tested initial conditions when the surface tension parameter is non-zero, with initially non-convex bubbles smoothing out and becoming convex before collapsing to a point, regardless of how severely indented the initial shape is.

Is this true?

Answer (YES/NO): NO